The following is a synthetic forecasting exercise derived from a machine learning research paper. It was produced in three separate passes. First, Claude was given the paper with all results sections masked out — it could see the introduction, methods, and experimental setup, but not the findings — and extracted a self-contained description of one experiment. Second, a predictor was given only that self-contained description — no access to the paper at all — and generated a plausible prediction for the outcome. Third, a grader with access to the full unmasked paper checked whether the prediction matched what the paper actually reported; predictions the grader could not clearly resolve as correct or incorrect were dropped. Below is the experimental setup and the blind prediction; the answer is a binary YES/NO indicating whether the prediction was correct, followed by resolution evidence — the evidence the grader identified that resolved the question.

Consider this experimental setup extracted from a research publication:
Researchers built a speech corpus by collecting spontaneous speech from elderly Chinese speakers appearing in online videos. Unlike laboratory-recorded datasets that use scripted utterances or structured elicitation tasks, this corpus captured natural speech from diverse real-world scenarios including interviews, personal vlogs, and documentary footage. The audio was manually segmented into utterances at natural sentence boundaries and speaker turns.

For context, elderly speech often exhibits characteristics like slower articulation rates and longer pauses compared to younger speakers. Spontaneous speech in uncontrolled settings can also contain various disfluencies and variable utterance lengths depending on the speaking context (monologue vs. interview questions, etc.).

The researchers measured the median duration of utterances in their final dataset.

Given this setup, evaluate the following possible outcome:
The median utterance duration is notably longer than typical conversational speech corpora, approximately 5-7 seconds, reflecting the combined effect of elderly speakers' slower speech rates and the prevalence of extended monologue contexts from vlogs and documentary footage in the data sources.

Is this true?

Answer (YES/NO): NO